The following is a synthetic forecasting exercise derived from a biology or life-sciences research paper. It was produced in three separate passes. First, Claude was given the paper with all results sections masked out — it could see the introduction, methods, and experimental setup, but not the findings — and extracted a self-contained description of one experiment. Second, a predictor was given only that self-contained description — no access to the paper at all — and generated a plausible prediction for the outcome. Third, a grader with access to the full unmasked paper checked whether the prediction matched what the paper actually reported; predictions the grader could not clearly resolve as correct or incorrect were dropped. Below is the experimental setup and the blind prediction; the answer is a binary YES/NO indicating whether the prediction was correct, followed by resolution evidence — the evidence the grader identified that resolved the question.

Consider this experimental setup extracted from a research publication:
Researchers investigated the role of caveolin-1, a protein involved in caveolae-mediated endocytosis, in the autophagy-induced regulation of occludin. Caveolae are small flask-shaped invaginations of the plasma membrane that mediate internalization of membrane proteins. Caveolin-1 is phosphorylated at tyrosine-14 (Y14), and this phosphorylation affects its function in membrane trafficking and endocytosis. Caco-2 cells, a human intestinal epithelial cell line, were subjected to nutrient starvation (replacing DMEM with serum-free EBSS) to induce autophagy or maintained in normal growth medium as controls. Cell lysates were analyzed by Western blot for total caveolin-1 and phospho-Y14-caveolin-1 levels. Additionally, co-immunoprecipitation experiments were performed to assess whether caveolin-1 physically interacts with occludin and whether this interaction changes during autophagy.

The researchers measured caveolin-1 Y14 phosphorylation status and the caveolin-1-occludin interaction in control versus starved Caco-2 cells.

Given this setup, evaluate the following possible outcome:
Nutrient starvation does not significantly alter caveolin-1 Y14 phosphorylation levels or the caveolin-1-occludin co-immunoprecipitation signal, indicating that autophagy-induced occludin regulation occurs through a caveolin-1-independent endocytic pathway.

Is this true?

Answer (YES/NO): NO